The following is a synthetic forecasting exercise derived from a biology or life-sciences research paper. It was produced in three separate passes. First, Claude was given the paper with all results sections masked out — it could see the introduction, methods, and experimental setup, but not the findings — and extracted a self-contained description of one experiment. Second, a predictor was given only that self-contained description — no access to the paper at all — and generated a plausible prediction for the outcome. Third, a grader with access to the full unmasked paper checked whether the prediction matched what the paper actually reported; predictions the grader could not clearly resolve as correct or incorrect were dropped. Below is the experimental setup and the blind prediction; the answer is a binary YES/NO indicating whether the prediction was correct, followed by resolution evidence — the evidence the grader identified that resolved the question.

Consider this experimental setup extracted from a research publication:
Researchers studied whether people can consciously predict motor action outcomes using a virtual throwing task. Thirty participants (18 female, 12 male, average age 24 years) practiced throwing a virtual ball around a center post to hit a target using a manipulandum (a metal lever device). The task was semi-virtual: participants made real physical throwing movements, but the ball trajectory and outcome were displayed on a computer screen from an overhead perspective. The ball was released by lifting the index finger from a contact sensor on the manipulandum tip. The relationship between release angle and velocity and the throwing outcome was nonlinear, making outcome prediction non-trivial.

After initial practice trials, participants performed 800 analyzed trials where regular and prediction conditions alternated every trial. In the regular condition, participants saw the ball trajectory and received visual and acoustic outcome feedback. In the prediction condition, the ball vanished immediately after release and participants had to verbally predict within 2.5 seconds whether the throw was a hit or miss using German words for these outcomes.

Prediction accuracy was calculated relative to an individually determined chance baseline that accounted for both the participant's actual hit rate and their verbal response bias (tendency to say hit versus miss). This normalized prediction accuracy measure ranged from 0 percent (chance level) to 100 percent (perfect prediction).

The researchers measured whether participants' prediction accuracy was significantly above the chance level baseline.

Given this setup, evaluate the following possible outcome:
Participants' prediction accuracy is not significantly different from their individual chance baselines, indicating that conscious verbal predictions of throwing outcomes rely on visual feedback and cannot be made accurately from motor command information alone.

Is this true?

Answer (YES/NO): NO